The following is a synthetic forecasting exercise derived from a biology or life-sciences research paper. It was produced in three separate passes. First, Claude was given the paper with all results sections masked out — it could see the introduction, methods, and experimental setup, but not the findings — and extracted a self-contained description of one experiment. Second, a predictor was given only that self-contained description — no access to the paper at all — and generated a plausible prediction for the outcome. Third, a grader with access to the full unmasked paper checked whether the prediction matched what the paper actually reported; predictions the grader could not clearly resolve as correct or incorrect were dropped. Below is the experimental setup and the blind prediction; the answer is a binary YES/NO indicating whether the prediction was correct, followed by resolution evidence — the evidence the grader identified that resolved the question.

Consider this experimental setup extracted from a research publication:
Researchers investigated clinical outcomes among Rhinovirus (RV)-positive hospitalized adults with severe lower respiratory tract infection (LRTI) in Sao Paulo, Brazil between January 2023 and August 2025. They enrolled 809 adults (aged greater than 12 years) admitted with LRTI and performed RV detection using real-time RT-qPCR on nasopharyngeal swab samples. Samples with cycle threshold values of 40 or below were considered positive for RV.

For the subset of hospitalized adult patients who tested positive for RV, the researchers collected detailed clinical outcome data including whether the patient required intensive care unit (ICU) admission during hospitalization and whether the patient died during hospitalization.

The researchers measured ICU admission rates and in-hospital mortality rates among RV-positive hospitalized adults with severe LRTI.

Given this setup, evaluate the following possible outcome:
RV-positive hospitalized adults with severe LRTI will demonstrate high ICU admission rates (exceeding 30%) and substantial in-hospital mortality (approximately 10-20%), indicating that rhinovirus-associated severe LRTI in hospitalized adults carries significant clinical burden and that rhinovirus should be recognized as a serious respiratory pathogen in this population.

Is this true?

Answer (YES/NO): YES